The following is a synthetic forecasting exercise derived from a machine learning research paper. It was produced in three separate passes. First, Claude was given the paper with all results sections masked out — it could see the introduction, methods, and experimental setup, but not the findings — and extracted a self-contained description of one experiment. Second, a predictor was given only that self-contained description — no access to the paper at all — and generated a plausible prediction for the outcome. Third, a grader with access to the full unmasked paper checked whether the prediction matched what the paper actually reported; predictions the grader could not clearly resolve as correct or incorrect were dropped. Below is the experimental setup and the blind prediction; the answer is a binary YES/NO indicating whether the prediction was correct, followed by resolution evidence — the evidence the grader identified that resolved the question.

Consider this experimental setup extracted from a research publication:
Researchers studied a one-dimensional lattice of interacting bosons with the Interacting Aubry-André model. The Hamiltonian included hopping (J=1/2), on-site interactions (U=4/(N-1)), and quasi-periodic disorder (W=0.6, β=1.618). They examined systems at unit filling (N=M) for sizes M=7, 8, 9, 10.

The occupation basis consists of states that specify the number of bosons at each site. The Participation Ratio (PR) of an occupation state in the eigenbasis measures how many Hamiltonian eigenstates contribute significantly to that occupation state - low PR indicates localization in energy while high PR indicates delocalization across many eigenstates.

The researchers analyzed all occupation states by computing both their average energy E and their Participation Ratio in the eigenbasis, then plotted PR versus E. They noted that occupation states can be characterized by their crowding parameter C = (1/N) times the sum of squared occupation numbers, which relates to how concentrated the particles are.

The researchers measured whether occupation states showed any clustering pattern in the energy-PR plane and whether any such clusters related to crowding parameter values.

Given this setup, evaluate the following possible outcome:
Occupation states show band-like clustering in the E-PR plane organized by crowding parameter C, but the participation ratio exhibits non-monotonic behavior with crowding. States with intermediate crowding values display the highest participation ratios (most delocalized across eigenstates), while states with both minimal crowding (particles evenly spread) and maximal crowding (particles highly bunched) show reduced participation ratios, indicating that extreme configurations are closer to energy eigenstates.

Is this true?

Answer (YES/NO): NO